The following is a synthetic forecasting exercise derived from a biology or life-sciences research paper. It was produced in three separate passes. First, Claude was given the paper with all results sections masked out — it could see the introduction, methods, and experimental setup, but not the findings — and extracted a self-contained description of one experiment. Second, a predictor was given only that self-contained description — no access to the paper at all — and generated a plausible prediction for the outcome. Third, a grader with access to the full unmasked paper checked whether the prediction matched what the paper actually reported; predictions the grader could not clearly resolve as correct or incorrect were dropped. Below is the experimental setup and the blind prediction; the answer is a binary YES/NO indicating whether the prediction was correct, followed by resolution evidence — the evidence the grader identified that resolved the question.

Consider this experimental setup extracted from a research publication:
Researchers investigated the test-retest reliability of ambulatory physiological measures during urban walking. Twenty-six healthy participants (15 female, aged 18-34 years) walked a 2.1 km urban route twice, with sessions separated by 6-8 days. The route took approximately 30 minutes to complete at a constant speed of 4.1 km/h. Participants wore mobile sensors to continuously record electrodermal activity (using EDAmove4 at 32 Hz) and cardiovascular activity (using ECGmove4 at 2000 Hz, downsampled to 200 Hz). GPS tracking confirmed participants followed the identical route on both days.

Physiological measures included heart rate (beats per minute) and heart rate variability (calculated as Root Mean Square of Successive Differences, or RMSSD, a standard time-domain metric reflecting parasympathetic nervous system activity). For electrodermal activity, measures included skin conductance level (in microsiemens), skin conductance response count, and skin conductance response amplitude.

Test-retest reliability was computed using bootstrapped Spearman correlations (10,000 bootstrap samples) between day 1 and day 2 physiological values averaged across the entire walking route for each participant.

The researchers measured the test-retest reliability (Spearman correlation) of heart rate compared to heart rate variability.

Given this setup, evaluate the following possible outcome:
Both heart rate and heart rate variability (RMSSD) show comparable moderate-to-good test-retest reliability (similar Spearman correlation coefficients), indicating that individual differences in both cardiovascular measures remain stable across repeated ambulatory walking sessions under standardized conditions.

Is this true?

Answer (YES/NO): NO